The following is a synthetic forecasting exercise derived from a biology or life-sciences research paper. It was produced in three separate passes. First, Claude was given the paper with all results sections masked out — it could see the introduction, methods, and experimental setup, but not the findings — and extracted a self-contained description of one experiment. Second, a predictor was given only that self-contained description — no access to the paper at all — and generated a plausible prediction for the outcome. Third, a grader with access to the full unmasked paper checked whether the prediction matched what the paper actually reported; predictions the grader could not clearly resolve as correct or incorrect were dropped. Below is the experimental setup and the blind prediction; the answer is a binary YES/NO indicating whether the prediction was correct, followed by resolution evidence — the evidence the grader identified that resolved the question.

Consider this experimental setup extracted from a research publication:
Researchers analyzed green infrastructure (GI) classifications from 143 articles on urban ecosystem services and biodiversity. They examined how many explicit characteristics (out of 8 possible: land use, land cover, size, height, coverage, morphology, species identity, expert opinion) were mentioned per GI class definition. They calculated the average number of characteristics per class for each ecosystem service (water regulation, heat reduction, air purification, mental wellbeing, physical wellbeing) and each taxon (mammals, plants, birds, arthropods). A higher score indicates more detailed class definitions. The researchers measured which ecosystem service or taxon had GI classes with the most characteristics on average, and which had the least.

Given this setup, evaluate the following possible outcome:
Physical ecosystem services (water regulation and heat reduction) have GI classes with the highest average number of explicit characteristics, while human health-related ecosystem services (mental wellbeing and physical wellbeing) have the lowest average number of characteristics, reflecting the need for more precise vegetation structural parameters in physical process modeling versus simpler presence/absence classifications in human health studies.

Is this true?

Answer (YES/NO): NO